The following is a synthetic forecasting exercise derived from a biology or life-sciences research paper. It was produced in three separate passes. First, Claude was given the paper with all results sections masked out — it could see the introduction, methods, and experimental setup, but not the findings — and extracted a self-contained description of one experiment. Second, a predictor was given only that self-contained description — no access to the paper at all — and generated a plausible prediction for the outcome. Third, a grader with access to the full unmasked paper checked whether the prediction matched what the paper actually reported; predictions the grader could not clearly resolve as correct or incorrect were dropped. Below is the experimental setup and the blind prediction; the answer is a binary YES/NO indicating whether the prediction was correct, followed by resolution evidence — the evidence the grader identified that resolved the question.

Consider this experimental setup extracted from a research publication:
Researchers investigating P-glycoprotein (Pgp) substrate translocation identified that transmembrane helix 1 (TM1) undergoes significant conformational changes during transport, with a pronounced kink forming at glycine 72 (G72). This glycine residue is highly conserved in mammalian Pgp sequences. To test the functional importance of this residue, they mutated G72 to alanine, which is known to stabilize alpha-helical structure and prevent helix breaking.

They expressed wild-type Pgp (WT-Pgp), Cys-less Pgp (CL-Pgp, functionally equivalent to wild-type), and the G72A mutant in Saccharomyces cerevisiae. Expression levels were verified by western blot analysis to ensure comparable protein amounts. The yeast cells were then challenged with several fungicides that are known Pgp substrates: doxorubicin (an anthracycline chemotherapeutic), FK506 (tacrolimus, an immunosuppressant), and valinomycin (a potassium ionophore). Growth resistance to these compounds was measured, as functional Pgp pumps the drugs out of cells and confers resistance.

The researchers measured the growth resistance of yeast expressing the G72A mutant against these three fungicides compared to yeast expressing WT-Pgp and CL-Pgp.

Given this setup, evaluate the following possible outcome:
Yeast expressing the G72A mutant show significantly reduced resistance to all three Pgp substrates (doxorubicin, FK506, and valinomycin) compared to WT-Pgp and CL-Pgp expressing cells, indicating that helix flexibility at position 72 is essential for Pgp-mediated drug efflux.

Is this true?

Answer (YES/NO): YES